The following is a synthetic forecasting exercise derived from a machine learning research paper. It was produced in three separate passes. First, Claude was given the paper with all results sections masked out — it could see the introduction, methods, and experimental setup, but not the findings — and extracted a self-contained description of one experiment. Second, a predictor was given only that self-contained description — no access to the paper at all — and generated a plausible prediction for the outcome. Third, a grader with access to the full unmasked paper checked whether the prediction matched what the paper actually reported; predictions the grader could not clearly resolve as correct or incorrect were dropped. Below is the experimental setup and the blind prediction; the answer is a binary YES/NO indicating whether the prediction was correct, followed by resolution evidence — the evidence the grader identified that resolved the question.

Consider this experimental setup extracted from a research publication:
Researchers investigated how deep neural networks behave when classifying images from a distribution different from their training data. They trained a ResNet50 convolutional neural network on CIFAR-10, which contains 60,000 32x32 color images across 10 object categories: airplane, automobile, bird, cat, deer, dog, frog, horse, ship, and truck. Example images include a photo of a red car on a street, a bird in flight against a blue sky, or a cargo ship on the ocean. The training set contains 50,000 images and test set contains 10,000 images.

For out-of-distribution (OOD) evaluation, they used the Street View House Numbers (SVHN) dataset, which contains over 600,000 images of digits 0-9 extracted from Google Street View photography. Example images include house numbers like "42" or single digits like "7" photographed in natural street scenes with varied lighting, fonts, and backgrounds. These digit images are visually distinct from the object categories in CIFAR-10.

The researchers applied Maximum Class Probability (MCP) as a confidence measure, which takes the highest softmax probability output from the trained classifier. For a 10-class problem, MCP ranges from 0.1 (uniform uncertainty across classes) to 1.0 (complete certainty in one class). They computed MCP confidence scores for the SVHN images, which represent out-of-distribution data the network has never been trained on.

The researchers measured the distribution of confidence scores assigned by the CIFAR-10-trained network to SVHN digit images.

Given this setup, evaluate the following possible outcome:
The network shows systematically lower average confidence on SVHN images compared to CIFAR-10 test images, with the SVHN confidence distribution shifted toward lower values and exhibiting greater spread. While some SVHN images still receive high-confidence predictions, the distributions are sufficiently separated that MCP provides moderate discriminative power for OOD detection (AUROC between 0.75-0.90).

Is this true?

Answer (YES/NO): YES